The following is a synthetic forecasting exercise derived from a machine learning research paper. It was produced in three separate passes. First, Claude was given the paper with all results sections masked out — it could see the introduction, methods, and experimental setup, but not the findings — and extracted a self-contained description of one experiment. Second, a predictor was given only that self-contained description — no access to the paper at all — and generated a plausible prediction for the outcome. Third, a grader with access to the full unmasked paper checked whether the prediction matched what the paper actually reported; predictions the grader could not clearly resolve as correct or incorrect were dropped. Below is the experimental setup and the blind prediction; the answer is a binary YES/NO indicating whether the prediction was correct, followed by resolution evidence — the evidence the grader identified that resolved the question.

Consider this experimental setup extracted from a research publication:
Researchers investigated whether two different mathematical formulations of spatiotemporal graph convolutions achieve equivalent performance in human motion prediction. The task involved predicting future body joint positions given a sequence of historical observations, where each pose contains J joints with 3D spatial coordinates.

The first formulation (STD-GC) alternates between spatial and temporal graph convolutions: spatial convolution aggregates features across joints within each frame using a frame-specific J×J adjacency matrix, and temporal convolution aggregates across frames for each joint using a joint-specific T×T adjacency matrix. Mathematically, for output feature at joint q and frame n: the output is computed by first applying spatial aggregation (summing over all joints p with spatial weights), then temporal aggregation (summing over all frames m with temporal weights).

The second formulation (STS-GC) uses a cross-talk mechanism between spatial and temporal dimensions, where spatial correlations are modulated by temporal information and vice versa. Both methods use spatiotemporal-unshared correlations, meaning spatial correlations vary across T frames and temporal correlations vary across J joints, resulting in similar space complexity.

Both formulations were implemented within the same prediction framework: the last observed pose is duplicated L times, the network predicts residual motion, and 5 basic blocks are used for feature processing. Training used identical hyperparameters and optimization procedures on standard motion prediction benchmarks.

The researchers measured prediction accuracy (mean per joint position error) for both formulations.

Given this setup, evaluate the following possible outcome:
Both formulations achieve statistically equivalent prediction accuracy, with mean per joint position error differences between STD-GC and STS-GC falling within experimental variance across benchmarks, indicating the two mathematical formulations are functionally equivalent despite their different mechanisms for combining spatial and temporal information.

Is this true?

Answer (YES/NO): YES